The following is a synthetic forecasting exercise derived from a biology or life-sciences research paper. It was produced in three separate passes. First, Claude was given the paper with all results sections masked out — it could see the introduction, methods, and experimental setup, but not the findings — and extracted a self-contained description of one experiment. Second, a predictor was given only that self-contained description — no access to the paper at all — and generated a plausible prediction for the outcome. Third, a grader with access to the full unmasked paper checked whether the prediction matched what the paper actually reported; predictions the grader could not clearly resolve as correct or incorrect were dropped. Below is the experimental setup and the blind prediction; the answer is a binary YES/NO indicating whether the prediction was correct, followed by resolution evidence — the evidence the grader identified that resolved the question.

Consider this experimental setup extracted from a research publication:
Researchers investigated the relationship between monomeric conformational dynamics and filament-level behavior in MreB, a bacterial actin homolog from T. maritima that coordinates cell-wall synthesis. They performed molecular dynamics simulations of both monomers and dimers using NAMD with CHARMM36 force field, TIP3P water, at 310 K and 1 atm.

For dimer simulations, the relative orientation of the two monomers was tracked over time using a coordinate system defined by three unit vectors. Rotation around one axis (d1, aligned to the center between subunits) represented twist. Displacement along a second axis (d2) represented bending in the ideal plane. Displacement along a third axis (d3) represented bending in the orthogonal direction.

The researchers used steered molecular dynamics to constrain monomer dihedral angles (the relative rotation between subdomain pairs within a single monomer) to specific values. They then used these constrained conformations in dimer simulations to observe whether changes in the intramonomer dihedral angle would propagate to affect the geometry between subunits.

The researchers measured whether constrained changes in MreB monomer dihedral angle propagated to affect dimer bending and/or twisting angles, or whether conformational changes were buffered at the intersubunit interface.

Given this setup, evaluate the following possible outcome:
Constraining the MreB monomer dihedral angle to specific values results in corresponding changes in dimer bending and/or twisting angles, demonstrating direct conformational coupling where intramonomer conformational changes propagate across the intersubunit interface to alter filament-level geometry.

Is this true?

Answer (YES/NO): YES